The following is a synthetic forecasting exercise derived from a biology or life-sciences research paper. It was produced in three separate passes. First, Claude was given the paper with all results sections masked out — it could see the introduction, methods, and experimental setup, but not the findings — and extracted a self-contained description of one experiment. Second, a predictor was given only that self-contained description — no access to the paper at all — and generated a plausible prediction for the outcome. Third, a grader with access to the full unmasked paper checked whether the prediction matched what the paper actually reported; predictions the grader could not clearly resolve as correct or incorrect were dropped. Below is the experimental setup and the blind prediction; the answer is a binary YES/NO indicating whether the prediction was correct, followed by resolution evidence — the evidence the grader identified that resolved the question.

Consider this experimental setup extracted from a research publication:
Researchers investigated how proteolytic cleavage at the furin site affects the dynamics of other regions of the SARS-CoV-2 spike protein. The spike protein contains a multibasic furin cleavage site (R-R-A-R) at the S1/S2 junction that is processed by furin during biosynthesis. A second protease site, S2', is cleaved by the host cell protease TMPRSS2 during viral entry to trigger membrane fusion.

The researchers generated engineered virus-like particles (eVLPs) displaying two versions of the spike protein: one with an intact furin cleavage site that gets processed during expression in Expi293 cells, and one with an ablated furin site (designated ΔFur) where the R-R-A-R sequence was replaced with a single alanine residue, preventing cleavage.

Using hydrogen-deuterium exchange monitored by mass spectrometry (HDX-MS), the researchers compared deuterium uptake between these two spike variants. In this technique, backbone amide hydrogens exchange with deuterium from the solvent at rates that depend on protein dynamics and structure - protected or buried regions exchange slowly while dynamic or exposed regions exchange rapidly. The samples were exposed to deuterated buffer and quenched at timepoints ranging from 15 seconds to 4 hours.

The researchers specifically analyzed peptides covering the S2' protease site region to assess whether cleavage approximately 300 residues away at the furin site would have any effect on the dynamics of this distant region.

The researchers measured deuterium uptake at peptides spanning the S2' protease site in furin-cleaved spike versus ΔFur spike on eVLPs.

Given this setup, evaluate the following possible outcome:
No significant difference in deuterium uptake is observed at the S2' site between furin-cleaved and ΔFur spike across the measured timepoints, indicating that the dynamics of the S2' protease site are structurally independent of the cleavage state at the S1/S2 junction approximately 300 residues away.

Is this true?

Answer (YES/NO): NO